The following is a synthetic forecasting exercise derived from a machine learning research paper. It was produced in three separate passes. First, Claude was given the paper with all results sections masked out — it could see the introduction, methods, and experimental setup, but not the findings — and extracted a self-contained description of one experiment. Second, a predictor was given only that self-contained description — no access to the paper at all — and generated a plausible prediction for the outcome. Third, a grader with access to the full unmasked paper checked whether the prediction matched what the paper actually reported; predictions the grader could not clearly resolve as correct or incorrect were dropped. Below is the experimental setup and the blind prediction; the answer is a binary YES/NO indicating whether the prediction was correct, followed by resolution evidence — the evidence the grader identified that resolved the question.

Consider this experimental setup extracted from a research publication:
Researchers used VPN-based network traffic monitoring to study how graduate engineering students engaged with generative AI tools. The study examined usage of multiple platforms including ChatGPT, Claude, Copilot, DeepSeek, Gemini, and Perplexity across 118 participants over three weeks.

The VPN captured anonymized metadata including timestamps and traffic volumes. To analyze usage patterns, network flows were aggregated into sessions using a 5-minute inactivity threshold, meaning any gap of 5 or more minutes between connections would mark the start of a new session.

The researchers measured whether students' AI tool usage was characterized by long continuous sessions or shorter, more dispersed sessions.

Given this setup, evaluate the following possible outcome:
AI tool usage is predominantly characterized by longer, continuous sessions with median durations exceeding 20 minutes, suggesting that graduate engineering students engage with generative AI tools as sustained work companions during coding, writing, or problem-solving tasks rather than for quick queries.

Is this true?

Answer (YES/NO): NO